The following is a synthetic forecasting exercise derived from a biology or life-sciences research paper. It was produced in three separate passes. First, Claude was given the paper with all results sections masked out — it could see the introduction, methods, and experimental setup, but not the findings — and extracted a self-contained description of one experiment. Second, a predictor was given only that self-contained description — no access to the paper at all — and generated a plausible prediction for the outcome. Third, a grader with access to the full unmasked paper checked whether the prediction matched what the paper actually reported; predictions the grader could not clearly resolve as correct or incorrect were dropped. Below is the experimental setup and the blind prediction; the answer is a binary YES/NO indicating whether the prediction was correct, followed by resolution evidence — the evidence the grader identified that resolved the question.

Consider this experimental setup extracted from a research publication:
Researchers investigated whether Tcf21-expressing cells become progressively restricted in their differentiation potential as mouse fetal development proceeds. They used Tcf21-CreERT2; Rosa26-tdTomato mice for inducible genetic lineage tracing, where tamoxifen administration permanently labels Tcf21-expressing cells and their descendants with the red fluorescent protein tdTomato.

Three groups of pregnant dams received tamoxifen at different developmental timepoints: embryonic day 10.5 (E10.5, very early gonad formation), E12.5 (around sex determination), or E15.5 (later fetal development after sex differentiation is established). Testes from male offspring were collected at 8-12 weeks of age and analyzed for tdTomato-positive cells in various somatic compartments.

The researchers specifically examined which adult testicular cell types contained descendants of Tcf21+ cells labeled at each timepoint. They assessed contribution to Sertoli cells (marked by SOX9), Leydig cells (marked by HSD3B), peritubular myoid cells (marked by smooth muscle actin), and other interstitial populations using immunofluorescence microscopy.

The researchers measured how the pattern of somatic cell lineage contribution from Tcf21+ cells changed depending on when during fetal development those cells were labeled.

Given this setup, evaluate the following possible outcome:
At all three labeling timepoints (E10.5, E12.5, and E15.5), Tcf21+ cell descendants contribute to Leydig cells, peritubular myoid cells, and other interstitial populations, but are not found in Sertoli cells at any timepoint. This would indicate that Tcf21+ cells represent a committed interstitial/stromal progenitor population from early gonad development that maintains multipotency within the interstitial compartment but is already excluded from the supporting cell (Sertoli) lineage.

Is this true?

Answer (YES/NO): NO